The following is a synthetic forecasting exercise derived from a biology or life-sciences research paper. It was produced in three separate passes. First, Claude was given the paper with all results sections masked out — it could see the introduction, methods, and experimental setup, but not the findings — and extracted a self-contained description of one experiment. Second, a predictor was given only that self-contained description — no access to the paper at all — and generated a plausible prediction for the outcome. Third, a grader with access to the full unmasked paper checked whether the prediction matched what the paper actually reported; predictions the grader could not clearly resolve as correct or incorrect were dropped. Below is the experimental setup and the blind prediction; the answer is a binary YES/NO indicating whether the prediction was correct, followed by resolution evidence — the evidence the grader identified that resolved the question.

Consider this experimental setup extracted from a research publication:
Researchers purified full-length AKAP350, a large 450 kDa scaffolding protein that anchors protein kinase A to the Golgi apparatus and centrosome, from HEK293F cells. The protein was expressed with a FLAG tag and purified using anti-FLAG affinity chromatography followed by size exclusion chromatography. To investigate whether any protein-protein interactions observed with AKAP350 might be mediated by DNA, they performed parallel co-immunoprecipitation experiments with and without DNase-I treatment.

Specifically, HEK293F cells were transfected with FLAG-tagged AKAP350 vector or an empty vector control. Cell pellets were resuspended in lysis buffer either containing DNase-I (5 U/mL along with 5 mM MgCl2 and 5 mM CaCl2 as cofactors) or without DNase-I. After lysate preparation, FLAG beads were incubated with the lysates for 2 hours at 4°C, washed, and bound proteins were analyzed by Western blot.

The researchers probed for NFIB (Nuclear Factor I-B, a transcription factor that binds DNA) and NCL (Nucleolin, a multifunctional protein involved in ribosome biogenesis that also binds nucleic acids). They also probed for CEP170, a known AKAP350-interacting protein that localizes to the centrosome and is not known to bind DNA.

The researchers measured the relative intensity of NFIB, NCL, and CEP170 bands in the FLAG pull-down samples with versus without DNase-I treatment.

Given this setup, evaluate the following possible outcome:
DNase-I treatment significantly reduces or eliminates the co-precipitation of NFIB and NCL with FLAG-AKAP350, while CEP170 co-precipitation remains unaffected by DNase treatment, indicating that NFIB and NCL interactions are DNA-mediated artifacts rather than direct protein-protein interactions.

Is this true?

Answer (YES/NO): YES